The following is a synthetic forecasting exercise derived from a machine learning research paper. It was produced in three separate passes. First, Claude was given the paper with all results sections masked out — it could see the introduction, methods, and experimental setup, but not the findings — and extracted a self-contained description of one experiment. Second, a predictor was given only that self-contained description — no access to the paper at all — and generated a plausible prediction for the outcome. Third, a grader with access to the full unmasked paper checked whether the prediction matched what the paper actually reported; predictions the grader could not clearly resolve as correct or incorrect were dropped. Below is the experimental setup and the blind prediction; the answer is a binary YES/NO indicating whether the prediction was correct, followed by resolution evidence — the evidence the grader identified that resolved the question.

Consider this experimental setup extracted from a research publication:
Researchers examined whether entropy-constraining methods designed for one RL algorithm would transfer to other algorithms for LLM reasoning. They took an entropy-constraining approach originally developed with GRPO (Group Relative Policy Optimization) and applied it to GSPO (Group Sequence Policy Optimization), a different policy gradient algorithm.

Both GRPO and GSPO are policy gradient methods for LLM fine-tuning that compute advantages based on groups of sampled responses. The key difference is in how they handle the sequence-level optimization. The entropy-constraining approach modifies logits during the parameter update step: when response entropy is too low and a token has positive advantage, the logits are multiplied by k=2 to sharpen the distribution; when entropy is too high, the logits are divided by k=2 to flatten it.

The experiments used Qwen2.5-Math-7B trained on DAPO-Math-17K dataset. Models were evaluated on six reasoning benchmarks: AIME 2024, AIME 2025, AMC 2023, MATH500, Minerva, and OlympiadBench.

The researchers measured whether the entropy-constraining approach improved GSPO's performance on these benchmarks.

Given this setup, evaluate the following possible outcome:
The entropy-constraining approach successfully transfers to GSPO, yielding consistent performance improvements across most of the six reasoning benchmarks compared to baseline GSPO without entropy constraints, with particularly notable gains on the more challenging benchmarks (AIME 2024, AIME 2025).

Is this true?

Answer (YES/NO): YES